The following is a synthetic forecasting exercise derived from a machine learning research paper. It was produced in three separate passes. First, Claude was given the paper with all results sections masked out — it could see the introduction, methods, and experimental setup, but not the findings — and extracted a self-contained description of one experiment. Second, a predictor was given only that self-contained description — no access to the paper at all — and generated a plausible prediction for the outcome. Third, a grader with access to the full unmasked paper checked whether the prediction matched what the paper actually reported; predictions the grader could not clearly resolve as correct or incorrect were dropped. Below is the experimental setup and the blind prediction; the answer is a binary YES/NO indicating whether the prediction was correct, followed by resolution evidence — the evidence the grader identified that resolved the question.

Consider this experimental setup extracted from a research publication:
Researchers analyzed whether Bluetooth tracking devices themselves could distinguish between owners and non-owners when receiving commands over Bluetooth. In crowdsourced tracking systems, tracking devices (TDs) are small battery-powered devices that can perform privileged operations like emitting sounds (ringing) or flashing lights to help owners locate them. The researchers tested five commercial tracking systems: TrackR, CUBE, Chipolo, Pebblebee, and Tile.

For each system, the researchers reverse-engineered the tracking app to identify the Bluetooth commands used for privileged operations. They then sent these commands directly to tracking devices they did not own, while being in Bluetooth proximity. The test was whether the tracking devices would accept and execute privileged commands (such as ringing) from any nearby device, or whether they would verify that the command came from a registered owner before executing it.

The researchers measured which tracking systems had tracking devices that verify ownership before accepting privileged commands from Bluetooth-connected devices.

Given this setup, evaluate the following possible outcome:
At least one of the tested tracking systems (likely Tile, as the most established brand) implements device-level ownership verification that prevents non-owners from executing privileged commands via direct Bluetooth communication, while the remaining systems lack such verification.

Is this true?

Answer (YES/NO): NO